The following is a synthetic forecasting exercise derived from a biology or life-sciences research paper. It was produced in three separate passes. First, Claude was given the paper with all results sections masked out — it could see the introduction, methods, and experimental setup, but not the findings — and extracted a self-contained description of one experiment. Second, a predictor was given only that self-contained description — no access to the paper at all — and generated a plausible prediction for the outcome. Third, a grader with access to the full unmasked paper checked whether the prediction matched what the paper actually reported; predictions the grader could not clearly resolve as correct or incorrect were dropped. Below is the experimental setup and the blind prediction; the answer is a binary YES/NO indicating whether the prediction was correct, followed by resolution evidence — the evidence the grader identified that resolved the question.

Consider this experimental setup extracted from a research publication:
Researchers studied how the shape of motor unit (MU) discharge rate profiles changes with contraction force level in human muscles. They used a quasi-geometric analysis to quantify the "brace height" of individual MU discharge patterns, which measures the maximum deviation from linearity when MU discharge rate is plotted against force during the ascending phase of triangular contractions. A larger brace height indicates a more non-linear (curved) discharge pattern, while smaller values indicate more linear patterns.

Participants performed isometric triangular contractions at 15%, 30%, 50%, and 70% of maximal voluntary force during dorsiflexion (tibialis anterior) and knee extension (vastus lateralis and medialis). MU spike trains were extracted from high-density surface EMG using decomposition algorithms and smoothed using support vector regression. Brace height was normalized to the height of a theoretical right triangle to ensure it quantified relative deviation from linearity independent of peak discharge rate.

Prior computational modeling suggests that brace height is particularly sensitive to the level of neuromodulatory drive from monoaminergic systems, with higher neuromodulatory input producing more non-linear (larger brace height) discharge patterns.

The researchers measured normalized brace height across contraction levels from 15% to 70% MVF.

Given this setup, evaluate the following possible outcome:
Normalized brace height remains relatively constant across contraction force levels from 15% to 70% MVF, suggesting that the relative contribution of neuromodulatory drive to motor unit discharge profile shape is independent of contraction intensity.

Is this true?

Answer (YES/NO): NO